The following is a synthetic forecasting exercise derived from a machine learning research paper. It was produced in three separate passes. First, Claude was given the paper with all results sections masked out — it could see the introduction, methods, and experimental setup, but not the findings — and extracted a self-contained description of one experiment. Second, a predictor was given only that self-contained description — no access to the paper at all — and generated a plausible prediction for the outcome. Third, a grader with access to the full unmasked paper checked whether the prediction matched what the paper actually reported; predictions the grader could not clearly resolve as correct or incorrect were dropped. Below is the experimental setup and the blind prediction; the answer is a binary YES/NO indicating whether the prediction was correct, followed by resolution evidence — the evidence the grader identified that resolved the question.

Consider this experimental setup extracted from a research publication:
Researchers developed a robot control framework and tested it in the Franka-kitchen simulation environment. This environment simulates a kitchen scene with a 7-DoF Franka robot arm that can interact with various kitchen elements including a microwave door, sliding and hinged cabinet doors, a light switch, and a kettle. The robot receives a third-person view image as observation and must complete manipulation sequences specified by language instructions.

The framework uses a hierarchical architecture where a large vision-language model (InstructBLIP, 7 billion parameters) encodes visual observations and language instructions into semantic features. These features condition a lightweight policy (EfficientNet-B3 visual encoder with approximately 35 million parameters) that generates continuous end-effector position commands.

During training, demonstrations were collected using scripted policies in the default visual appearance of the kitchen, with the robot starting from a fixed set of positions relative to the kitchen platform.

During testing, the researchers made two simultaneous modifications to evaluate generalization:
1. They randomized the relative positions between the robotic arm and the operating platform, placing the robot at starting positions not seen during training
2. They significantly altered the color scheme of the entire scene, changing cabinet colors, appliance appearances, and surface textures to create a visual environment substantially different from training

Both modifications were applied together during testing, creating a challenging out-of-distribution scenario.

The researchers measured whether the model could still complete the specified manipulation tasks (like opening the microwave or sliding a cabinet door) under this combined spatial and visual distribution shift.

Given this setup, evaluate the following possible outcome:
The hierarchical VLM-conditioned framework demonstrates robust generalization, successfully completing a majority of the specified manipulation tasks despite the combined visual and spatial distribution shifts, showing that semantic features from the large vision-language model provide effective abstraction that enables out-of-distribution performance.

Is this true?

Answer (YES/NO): YES